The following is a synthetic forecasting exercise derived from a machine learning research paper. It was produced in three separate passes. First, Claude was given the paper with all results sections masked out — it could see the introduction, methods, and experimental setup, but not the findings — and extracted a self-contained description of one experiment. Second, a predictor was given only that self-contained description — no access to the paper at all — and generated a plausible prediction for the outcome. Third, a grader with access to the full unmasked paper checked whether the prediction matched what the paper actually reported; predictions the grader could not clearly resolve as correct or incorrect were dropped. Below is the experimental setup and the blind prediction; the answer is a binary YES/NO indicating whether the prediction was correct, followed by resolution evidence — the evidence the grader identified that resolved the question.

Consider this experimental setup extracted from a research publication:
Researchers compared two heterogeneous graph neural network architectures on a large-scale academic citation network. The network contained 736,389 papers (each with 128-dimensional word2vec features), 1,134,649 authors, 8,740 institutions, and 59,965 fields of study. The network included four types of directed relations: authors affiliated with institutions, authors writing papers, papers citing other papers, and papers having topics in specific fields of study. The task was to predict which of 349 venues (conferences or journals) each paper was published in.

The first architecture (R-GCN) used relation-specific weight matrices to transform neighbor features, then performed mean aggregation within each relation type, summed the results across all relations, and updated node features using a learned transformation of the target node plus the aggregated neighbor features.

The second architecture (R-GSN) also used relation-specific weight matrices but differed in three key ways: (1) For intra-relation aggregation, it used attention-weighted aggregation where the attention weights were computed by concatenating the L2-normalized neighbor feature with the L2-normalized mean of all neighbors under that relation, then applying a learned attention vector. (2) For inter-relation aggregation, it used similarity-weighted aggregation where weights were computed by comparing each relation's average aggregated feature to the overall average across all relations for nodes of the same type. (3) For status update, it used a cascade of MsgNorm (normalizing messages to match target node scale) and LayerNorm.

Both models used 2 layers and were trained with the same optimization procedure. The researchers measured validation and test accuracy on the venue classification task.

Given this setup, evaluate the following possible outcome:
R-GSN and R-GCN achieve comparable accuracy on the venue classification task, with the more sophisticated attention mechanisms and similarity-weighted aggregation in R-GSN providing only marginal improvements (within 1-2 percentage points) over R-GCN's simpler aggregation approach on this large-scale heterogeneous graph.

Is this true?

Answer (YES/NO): NO